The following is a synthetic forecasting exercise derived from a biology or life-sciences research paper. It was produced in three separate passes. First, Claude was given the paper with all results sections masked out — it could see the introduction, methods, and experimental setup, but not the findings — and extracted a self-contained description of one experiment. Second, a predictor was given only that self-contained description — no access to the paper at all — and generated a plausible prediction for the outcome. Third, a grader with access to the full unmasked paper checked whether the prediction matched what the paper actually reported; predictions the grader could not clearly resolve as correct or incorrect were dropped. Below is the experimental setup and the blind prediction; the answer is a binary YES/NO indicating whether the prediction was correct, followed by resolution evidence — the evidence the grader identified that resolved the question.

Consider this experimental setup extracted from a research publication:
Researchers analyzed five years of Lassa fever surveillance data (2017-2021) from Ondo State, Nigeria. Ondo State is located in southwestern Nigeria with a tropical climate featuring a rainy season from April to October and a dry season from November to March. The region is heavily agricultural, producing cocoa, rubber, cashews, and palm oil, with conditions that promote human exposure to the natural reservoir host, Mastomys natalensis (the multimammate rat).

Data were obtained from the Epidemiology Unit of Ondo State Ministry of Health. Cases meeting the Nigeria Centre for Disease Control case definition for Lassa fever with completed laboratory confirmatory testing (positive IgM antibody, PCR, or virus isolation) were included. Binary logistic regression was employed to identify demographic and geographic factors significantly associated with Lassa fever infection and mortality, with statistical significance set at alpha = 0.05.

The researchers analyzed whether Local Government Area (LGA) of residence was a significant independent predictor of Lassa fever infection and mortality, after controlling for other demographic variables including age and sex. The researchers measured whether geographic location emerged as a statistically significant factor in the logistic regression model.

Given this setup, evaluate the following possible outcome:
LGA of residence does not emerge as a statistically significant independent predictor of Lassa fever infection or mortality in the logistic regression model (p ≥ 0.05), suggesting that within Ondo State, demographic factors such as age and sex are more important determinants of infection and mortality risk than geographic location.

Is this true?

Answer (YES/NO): NO